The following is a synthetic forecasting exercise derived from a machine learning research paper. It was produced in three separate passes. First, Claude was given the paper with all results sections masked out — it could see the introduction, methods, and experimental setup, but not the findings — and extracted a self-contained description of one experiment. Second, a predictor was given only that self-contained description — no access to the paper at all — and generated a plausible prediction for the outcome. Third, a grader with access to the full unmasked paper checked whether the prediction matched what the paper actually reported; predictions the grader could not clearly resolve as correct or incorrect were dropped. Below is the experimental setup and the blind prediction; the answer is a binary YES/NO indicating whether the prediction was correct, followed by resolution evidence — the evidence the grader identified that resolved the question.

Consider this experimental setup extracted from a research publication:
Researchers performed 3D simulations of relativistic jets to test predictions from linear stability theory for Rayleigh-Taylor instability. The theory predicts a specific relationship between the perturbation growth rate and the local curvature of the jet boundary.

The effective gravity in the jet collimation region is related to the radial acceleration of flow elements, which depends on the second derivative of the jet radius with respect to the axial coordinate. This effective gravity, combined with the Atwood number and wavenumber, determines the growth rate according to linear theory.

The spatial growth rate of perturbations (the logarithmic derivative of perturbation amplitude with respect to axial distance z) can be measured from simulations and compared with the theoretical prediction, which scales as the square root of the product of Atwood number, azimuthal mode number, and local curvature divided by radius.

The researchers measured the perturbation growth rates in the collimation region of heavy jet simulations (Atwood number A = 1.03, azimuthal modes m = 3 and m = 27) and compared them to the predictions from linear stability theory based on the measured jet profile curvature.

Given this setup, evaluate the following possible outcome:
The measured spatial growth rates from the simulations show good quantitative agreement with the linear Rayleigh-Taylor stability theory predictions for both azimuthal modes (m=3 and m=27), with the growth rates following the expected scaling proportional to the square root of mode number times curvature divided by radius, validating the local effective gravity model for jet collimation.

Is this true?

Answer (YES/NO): YES